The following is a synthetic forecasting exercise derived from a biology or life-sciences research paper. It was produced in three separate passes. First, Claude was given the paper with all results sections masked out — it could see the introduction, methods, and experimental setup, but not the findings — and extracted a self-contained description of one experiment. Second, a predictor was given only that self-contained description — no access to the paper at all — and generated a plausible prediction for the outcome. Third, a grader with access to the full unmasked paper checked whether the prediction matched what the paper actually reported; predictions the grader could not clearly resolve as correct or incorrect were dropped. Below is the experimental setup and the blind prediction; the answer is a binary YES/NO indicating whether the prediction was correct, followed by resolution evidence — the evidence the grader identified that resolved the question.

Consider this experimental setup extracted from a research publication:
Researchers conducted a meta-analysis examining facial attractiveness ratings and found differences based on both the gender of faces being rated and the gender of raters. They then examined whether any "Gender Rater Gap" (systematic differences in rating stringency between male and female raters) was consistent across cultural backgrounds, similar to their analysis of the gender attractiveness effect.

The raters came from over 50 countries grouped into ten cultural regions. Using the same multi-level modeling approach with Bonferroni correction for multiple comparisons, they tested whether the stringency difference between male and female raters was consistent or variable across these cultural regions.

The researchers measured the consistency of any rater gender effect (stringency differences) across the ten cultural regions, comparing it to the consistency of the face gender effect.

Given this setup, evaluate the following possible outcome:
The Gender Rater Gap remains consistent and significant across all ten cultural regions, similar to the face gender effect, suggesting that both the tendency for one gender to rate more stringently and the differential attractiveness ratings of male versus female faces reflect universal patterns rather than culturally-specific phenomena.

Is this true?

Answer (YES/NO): NO